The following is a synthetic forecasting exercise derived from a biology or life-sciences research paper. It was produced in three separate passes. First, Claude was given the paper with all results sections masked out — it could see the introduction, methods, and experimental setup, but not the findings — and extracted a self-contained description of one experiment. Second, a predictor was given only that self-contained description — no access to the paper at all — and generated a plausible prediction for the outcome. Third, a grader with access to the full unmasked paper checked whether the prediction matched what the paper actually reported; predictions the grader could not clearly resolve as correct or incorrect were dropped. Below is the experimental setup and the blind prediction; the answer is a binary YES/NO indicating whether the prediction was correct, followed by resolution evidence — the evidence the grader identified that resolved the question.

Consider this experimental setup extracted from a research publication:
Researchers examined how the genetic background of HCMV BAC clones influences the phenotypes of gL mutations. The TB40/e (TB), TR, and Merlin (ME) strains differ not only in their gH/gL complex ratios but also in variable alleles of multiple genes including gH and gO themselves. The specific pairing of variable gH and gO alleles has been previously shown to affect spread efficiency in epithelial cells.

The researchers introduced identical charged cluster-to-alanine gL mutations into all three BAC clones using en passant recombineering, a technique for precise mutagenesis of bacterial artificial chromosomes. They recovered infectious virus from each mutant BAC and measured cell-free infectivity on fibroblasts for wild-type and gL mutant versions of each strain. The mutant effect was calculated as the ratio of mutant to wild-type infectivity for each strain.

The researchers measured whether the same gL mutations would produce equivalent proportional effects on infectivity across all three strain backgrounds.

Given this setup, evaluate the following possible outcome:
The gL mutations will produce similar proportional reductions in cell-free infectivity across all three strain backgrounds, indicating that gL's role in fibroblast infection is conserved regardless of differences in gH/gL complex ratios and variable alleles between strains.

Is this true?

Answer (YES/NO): NO